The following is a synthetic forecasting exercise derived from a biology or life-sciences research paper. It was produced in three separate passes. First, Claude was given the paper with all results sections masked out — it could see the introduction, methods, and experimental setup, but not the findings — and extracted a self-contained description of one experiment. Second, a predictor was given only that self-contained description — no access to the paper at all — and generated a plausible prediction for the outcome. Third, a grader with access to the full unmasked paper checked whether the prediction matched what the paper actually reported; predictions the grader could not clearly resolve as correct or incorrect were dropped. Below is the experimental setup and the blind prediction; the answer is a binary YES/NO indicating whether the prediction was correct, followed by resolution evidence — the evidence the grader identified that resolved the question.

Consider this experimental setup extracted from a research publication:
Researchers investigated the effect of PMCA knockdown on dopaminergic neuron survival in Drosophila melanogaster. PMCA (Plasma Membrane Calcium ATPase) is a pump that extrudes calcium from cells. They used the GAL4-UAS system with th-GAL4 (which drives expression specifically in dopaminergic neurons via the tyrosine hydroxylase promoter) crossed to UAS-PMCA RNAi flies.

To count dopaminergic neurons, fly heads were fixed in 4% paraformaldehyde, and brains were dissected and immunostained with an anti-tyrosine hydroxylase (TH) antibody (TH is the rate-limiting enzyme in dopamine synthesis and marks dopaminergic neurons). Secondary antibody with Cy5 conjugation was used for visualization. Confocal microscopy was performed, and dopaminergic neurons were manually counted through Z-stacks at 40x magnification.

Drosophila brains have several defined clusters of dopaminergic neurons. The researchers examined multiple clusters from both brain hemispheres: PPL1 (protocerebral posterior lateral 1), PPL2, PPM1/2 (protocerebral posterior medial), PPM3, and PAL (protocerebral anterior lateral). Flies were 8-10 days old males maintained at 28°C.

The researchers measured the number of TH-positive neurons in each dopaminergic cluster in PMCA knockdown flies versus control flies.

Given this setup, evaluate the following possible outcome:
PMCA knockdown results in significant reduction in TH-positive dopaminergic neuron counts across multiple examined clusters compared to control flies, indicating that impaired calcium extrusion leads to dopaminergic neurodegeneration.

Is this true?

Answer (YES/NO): NO